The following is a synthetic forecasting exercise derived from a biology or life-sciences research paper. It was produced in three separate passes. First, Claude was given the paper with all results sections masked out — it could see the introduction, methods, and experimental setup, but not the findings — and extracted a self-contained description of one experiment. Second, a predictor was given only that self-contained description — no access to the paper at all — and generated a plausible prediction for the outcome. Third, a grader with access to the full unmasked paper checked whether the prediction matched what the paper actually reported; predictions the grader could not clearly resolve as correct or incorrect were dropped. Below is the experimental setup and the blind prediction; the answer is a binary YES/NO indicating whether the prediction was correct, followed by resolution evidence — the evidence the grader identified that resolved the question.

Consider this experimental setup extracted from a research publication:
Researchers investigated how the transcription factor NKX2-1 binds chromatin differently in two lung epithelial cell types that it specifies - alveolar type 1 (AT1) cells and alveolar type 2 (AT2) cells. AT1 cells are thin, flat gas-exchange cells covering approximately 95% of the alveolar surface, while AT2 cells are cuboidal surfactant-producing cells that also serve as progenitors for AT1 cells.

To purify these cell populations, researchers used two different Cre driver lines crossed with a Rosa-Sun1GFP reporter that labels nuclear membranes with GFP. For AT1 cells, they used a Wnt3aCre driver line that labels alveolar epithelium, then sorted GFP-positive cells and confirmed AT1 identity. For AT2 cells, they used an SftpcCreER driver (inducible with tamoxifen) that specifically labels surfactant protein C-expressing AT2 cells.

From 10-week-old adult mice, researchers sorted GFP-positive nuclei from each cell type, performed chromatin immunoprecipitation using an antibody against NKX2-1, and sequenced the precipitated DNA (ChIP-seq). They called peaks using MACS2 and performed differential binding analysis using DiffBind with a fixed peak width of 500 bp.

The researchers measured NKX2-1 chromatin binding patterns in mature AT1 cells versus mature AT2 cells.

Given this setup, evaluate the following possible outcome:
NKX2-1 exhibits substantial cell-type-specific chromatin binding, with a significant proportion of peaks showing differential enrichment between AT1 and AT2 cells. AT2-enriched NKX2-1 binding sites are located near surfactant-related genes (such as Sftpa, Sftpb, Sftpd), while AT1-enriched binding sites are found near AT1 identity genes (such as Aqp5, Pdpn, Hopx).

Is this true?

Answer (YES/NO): YES